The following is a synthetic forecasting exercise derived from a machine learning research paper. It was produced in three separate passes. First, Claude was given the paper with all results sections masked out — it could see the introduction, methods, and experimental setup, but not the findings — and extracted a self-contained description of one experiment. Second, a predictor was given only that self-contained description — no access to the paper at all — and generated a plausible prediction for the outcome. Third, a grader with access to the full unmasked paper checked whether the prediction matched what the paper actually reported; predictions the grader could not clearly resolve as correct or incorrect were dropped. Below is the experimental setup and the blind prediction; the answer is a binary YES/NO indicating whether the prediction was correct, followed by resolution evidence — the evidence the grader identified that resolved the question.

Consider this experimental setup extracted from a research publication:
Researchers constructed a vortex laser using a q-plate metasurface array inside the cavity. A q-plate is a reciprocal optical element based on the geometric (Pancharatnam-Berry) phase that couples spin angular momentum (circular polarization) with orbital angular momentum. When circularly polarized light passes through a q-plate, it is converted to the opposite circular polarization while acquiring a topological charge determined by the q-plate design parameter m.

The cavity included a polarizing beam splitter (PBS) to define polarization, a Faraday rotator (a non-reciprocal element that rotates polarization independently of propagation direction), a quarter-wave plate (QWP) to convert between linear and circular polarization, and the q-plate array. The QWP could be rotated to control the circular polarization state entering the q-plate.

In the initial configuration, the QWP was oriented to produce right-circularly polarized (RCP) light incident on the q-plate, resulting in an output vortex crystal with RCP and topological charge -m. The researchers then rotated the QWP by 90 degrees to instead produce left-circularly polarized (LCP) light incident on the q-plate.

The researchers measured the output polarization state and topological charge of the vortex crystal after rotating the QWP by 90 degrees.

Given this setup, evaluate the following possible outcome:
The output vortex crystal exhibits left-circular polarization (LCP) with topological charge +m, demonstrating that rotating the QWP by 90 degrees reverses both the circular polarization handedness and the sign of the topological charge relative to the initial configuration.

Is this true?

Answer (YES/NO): YES